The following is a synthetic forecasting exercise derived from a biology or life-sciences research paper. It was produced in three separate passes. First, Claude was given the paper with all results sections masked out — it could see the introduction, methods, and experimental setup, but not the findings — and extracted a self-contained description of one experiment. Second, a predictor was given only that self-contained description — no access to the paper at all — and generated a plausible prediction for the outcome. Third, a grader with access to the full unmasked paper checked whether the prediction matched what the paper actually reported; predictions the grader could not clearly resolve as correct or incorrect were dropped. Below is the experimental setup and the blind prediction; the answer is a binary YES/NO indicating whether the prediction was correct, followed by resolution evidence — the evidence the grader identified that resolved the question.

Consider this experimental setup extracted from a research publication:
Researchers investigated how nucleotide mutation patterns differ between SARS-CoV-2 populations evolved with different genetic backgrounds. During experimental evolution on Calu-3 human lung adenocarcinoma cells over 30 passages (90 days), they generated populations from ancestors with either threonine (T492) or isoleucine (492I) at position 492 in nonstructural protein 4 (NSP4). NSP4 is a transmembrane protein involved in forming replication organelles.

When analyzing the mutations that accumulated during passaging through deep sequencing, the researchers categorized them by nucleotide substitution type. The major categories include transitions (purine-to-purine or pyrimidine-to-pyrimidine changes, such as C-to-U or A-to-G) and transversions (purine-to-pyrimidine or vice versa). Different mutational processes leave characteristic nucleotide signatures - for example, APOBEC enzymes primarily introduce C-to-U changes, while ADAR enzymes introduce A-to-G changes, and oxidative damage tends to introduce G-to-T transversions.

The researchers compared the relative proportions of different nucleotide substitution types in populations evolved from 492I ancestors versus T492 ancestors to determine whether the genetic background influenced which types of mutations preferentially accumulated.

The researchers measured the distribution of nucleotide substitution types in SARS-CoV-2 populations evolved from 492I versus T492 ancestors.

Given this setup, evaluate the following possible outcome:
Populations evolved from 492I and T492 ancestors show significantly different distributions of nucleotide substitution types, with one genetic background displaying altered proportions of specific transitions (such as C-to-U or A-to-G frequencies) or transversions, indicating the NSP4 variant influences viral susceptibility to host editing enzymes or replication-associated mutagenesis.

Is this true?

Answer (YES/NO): YES